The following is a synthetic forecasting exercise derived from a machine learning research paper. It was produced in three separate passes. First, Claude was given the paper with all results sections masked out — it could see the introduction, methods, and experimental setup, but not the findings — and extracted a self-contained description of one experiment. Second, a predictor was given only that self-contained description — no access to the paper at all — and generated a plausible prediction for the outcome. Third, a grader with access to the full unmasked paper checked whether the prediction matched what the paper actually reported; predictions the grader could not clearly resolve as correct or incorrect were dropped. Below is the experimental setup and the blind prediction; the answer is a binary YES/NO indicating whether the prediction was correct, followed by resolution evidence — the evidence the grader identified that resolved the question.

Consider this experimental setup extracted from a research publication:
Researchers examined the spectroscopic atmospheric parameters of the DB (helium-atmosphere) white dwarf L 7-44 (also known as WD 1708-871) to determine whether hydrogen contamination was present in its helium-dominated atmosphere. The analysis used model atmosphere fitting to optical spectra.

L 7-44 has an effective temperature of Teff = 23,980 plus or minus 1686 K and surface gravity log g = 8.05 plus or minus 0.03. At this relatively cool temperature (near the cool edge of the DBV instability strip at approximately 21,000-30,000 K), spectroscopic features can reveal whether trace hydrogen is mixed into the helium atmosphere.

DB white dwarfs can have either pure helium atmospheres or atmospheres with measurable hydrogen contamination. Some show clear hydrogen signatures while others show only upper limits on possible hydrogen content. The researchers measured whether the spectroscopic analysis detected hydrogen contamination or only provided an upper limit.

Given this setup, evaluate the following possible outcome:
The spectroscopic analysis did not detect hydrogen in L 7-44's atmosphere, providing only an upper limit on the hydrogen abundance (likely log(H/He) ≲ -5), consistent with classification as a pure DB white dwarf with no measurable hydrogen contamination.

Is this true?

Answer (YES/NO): YES